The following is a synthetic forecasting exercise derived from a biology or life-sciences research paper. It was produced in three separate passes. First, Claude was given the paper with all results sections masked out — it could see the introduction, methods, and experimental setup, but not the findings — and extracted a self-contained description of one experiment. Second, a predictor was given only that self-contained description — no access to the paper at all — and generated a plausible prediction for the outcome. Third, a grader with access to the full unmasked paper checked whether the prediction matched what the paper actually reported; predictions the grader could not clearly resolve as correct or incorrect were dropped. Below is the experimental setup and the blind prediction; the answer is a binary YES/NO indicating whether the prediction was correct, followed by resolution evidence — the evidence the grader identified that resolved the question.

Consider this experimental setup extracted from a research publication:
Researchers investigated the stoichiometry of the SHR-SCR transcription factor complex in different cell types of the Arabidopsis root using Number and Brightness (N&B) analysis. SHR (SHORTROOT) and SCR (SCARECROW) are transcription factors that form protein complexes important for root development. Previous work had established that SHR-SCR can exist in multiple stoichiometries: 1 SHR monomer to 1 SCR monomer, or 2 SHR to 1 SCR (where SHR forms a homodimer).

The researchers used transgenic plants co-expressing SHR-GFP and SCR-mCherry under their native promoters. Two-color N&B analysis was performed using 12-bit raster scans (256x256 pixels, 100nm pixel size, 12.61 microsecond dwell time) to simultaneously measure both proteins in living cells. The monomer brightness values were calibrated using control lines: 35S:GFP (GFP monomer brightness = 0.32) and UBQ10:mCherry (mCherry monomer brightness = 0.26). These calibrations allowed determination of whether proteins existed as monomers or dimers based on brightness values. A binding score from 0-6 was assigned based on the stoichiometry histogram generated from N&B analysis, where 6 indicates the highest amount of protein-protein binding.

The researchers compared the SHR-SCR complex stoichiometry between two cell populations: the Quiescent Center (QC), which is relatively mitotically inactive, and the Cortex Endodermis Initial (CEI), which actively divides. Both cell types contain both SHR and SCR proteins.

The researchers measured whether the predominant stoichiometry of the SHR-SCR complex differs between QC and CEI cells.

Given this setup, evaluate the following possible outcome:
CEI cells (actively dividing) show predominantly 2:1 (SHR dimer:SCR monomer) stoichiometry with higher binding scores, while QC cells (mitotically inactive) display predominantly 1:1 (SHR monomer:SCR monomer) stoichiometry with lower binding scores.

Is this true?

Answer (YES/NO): NO